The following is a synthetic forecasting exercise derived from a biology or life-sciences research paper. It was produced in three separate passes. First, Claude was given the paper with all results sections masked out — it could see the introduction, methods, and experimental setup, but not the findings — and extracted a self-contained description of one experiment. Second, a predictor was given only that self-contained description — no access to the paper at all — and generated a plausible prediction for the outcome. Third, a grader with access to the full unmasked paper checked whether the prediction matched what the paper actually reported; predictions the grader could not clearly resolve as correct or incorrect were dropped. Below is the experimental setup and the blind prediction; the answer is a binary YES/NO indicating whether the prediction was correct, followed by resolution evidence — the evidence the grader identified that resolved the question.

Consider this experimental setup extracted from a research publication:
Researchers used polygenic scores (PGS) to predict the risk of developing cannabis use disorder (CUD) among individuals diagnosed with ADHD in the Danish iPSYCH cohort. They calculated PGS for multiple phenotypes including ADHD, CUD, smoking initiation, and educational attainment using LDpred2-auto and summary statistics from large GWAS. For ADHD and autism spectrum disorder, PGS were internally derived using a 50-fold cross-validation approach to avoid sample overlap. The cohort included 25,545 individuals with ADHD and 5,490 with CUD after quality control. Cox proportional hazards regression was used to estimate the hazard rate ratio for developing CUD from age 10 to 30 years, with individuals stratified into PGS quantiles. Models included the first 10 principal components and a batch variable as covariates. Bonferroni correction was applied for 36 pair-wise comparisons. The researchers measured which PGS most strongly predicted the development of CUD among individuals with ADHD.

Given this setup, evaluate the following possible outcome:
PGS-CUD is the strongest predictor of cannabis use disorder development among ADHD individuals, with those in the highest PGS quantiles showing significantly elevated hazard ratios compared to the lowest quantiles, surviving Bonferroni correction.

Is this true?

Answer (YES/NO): NO